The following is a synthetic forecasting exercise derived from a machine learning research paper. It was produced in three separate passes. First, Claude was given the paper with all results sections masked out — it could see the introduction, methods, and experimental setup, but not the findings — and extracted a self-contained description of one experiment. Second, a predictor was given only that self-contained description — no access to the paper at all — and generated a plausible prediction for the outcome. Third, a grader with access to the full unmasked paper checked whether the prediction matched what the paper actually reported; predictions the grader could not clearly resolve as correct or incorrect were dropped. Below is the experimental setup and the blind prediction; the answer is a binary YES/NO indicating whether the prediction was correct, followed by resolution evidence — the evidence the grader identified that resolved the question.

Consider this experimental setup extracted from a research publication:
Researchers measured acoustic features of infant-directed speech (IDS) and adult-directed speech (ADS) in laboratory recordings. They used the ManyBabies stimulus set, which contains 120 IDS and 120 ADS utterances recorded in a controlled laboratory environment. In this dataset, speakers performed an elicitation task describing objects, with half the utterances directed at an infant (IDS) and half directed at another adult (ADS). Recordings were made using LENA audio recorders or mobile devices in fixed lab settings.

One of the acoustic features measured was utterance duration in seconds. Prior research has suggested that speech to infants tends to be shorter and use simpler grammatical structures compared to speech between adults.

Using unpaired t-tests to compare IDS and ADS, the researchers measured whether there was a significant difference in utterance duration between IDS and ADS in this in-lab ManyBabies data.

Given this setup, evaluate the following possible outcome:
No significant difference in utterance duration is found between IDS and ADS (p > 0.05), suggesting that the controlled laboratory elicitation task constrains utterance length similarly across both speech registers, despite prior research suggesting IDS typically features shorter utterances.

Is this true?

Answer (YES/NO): NO